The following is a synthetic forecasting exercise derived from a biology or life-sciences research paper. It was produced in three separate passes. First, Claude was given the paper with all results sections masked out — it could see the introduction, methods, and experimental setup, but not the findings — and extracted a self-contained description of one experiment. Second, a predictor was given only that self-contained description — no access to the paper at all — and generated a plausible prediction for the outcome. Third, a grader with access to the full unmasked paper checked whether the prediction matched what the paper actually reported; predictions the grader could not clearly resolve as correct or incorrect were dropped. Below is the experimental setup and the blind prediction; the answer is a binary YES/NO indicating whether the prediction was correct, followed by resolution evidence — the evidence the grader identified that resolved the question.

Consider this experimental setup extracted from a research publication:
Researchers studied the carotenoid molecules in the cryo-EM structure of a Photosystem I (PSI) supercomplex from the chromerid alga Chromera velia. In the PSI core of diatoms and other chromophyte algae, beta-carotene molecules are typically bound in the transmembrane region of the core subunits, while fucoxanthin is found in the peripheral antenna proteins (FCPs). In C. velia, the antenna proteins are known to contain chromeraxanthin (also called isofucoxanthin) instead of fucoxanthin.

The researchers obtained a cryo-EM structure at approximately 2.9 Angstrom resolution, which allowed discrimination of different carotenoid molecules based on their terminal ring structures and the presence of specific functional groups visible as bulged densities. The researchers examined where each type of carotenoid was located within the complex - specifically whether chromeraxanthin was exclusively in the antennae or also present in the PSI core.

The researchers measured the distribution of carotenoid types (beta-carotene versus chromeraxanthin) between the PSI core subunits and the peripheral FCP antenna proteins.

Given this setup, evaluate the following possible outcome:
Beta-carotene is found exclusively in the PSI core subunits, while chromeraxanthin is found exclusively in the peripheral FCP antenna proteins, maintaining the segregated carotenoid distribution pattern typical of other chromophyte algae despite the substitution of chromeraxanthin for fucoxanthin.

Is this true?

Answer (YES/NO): NO